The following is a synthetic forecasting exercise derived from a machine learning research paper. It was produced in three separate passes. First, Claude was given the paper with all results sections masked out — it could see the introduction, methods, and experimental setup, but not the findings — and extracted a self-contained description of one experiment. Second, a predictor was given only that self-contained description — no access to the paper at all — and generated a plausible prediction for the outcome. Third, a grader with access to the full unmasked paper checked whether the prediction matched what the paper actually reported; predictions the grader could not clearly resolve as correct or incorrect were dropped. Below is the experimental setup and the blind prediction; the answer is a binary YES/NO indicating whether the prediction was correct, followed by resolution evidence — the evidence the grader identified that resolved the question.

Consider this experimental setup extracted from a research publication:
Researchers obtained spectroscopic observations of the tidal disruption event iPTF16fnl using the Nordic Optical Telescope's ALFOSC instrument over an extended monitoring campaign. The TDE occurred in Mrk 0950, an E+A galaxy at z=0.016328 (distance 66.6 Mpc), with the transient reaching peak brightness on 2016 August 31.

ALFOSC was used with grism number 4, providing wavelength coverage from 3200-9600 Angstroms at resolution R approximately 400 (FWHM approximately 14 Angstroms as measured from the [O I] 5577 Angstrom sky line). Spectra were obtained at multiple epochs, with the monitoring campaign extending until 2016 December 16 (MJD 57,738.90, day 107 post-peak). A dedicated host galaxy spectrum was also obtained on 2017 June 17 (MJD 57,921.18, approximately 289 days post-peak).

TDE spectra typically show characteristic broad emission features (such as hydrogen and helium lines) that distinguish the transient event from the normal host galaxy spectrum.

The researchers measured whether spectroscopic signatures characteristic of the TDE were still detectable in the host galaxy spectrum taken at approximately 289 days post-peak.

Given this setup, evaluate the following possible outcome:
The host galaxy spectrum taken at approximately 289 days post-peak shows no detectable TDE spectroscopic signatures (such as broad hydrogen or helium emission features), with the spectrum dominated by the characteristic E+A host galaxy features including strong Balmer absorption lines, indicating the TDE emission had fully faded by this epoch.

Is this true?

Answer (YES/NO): YES